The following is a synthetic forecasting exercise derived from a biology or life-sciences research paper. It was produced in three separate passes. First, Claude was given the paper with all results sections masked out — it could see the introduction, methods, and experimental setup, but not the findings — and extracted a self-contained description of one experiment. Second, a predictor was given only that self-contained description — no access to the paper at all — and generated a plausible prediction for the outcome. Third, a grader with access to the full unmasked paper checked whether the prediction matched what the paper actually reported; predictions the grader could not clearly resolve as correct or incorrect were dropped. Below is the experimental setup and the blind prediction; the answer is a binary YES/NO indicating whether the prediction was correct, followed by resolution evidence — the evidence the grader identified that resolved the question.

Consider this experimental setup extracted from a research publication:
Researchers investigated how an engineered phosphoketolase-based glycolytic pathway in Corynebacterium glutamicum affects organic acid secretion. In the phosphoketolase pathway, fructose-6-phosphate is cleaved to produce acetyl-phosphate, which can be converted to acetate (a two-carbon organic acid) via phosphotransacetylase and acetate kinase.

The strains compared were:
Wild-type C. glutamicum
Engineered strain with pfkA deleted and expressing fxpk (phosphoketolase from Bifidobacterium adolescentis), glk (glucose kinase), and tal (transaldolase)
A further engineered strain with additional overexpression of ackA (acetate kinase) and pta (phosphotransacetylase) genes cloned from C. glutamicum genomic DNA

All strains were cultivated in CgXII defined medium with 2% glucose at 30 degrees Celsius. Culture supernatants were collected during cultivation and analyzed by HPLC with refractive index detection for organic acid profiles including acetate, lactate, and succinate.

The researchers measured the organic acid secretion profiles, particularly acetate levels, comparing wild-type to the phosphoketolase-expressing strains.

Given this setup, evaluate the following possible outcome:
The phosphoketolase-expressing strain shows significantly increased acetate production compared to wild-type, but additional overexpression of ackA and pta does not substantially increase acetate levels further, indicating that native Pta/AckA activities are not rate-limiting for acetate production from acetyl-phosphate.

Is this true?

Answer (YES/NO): NO